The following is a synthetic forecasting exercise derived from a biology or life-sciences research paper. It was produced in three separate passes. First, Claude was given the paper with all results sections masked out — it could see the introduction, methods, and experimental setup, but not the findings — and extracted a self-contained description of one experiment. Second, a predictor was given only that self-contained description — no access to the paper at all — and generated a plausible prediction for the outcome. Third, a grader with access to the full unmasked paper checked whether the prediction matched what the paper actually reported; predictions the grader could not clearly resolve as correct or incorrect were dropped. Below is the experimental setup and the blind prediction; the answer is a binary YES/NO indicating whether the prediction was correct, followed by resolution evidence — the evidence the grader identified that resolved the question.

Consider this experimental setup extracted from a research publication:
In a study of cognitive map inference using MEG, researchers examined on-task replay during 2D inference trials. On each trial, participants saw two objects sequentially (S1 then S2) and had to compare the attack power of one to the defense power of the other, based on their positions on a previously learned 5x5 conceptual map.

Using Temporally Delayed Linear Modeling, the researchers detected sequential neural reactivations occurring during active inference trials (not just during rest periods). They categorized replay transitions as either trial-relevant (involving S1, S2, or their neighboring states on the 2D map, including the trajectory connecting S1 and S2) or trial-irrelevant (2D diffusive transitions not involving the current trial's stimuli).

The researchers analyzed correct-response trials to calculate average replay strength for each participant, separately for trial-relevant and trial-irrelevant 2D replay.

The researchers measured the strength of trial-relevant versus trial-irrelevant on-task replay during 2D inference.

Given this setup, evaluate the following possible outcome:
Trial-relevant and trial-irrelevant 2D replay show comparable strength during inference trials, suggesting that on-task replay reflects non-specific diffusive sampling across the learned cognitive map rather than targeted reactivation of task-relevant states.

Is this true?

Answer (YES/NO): NO